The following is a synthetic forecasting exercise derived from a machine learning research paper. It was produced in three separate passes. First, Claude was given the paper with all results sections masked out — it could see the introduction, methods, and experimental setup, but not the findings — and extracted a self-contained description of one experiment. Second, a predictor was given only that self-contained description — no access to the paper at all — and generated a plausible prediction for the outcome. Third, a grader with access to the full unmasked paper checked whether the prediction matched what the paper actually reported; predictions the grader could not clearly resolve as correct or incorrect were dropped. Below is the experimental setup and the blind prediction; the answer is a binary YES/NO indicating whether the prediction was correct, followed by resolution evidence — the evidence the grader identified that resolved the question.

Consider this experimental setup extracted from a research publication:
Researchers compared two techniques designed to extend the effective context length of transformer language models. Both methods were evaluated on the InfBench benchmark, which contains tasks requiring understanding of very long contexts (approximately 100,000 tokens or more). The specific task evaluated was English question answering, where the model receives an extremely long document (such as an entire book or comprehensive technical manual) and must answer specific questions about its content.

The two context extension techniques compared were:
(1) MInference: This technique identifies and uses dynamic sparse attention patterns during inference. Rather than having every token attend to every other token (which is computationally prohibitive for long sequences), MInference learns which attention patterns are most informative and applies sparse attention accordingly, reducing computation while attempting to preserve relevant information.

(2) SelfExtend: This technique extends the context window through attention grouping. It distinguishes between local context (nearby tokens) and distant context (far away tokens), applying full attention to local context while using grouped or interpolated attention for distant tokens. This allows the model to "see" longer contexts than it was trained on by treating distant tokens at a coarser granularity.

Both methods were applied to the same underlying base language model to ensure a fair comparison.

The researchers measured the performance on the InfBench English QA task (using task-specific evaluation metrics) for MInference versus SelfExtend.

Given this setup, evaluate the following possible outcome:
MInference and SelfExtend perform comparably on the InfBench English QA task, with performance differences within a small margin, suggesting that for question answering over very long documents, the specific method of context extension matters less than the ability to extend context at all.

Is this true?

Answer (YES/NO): NO